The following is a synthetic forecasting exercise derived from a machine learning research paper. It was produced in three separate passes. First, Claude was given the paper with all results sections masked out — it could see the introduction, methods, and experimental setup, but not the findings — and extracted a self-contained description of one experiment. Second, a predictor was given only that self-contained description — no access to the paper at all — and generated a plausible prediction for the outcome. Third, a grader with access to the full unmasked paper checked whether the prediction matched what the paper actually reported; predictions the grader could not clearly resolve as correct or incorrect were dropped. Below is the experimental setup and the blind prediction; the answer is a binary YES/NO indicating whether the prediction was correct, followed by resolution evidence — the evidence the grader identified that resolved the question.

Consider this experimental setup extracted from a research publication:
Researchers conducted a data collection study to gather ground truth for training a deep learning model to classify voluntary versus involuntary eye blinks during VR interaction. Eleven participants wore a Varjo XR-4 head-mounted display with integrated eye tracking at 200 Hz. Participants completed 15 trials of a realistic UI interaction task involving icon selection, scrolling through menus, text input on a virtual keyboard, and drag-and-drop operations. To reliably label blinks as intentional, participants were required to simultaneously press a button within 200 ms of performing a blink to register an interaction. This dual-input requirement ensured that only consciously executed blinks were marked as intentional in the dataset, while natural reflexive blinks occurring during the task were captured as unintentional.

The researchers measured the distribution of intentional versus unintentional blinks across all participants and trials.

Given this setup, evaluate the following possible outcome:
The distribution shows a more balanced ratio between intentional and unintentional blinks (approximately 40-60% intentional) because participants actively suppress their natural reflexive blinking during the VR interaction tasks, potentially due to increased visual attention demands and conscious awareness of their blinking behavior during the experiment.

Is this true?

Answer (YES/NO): YES